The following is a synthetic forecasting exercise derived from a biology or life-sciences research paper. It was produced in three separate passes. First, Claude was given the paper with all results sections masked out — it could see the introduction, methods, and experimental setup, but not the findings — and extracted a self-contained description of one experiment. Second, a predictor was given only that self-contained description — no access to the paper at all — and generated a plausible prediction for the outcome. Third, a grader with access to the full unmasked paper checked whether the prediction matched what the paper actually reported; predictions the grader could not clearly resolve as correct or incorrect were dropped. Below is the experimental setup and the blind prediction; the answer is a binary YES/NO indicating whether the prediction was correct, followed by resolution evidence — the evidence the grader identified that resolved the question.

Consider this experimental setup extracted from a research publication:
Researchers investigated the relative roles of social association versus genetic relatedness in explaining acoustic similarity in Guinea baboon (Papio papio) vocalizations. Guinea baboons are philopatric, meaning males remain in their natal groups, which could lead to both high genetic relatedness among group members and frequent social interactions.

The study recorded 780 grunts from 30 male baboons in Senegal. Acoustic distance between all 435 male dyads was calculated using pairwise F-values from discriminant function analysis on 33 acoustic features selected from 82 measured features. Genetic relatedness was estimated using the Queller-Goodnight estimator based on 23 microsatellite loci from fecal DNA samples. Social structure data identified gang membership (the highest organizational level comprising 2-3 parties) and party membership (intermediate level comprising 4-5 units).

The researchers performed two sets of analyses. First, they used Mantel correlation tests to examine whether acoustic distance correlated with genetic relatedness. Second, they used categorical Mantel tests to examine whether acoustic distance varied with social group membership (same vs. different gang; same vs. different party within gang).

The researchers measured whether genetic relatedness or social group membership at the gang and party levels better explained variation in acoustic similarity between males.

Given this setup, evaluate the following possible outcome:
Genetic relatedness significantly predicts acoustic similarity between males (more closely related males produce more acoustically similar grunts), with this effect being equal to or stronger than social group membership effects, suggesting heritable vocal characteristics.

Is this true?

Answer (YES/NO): NO